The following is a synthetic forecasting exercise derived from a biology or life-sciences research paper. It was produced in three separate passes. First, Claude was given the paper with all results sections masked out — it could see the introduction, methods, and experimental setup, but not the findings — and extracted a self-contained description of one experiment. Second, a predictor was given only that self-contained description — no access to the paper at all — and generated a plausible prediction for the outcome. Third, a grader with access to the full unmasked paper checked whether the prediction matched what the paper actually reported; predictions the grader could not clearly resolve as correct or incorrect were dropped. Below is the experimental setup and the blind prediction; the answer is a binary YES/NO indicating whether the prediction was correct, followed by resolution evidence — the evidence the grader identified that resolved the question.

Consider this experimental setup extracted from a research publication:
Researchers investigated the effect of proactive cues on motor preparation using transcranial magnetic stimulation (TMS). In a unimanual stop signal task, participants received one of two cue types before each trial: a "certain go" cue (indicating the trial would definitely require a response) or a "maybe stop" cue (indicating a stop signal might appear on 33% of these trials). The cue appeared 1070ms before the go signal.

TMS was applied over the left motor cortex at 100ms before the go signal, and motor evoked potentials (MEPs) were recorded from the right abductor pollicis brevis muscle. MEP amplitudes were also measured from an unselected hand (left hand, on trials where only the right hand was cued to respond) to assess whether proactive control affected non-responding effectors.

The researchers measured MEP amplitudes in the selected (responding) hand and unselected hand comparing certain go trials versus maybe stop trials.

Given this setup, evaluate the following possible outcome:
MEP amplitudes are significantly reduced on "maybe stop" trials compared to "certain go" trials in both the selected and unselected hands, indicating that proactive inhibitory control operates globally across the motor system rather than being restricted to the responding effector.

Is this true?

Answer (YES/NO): NO